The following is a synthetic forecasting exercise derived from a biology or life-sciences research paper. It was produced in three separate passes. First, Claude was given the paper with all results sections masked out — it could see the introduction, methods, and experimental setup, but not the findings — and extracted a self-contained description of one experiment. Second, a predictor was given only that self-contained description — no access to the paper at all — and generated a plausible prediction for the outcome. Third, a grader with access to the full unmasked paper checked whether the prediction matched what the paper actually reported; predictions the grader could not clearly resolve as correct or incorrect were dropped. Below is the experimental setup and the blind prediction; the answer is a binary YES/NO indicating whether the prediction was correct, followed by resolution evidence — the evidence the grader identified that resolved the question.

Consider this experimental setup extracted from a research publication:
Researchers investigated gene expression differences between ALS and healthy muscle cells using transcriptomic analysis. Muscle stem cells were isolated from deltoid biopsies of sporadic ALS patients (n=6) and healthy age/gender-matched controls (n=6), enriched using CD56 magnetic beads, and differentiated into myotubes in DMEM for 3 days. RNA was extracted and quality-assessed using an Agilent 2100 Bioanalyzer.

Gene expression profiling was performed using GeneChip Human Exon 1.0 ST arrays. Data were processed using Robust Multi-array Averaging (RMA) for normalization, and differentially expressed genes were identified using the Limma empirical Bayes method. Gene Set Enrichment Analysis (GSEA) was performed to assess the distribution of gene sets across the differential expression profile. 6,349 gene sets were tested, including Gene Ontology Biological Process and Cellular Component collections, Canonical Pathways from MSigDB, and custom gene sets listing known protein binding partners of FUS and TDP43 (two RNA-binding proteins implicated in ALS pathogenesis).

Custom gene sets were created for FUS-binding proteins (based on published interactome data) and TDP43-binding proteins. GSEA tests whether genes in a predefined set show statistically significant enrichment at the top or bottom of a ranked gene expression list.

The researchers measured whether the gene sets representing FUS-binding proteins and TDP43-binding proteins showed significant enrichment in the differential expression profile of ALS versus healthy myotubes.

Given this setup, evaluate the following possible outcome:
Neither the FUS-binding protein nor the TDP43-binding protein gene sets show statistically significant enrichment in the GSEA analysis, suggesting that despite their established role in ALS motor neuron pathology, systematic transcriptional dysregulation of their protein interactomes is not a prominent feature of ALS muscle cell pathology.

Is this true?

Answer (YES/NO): NO